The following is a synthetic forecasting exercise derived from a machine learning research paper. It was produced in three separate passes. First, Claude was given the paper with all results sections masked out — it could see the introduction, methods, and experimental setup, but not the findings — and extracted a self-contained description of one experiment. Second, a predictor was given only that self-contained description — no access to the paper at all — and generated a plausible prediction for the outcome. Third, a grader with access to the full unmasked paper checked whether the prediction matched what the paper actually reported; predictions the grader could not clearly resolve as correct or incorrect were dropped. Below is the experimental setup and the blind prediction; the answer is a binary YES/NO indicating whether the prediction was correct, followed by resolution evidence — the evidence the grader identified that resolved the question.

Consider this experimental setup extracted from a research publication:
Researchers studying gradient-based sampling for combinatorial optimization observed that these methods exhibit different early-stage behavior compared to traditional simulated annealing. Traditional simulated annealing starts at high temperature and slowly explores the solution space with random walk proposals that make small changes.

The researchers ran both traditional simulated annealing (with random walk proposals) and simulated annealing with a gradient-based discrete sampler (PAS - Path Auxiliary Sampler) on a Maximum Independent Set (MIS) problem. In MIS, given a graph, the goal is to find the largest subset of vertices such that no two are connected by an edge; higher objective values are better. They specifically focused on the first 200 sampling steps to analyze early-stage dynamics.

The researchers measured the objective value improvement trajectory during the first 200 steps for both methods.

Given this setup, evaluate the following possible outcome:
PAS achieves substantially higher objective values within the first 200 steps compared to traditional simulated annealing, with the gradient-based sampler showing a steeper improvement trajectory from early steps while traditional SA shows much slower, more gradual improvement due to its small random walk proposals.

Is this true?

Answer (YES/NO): YES